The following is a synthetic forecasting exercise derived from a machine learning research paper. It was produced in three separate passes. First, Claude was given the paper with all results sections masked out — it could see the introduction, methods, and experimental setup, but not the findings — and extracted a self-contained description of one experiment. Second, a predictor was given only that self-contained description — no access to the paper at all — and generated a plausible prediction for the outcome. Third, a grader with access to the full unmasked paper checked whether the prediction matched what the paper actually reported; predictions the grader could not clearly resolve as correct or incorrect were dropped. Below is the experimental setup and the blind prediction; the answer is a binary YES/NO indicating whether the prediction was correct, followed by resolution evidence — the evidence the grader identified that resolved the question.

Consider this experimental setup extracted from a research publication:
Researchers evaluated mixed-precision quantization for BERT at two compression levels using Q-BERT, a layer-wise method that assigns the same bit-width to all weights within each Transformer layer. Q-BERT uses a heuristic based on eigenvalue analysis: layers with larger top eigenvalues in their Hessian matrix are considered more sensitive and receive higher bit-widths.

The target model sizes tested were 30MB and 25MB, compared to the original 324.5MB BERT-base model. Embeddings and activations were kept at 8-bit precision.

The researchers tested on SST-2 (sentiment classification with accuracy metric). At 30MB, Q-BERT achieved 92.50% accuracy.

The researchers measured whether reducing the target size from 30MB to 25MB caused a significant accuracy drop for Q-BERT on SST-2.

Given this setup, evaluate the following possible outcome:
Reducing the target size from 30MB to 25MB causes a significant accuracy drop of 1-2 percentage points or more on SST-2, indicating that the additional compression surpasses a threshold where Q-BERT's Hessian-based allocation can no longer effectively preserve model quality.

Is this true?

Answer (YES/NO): NO